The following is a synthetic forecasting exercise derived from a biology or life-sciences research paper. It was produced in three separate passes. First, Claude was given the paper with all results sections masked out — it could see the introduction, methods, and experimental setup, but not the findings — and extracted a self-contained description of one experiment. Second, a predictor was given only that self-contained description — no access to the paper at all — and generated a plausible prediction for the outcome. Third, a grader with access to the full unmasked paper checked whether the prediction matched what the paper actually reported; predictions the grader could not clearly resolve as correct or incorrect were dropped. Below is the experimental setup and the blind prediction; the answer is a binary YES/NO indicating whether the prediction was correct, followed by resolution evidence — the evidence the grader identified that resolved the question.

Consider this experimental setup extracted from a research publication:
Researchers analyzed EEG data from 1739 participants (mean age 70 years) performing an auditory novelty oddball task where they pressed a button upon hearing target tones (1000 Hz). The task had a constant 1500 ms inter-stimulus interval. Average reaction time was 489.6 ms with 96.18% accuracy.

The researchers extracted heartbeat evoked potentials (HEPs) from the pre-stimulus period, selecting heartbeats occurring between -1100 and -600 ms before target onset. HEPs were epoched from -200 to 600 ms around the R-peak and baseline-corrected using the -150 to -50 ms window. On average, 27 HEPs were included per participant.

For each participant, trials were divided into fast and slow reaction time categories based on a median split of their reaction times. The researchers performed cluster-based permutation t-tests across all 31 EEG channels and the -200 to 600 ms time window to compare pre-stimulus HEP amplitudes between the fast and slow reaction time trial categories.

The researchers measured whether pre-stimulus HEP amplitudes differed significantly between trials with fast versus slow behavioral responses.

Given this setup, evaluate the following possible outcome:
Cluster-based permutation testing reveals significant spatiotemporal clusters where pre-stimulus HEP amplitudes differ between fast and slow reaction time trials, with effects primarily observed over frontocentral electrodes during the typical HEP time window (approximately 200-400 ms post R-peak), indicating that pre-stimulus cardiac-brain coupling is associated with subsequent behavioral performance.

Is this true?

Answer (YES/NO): NO